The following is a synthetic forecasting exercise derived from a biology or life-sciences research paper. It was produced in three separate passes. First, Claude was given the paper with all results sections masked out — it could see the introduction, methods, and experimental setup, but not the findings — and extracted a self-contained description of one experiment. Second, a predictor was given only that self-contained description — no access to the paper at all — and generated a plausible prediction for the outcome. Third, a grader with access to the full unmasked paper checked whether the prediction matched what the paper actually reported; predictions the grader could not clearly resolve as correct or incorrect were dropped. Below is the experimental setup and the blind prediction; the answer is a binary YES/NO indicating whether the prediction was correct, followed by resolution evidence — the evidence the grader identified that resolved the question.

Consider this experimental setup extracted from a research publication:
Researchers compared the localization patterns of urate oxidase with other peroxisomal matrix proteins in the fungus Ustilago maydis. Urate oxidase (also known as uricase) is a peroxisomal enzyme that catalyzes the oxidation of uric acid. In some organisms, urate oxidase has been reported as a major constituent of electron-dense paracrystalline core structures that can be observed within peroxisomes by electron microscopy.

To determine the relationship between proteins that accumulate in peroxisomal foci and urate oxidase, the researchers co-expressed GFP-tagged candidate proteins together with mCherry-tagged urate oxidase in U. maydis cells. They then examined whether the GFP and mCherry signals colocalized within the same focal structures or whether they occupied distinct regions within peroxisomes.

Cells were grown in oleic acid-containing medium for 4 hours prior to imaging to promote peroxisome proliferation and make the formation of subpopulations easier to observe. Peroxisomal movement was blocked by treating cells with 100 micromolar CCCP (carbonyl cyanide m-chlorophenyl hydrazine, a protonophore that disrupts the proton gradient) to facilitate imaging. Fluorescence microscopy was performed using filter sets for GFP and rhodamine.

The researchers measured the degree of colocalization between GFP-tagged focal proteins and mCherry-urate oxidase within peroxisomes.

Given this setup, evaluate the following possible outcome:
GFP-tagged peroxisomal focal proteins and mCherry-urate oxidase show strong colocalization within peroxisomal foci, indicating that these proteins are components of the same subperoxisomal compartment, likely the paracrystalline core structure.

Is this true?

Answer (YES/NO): YES